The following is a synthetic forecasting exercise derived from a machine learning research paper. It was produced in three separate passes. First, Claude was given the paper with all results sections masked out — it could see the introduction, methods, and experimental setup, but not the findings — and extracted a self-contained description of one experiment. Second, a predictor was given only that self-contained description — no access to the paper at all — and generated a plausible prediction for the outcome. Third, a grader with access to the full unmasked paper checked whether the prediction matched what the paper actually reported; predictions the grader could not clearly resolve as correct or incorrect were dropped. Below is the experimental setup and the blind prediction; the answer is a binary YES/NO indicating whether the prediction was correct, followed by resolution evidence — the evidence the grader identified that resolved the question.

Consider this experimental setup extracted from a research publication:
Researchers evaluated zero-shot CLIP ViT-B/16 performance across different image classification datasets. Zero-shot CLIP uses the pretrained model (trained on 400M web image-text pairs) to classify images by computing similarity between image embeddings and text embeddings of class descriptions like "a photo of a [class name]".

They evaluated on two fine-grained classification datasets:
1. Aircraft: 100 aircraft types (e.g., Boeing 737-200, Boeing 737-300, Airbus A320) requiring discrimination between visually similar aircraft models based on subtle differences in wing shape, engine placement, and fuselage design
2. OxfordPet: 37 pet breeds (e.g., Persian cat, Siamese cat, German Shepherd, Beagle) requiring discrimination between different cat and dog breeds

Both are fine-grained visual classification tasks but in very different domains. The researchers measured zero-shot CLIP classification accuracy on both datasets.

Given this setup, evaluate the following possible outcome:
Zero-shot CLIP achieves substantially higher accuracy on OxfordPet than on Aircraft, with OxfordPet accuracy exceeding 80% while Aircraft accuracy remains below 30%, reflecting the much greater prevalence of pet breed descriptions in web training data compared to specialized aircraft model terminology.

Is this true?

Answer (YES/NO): YES